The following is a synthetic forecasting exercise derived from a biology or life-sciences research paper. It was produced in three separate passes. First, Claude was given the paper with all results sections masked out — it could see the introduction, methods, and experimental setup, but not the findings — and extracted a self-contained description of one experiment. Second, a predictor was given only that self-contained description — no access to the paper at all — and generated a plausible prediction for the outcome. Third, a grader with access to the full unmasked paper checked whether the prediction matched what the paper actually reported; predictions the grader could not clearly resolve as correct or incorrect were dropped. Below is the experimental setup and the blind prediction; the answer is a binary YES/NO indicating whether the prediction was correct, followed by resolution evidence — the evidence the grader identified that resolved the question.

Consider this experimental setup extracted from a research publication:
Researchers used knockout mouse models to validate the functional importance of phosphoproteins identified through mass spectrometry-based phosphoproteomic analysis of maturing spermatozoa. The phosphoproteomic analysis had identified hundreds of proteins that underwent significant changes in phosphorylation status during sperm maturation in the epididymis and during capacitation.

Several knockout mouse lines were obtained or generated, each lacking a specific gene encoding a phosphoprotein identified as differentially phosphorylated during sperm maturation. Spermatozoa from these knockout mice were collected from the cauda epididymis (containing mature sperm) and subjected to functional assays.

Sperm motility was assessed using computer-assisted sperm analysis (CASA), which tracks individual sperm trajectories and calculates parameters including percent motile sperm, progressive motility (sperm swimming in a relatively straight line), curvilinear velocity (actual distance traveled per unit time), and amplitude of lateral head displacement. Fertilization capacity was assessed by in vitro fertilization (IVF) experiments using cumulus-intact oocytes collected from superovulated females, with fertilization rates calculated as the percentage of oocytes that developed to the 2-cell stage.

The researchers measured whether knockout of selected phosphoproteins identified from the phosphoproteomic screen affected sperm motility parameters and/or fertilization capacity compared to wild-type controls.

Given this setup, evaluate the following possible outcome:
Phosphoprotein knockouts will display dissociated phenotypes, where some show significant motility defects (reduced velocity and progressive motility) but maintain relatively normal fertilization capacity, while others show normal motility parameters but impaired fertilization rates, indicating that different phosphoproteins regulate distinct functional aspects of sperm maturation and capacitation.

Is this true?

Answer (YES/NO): NO